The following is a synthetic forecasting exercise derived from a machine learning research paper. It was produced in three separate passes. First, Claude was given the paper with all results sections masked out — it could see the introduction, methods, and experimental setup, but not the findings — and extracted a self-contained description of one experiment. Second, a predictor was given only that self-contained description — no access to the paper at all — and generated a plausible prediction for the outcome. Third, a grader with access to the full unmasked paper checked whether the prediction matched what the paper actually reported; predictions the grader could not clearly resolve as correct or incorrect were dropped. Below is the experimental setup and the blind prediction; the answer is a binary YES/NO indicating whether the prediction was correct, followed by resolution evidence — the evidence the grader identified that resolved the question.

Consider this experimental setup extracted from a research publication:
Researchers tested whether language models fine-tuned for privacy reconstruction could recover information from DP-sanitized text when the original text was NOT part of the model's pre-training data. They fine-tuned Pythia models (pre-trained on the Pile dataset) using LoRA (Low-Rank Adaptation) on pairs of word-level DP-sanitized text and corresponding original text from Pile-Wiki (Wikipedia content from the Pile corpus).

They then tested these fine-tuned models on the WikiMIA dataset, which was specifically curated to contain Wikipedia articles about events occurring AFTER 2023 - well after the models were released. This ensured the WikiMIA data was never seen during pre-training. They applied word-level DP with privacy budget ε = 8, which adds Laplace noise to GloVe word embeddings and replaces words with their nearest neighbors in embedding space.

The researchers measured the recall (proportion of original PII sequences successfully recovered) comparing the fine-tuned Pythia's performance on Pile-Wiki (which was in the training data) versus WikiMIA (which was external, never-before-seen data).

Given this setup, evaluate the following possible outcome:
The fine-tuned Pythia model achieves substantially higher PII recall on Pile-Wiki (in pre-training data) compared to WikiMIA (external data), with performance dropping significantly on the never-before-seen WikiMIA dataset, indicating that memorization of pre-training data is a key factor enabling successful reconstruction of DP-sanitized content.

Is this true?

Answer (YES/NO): NO